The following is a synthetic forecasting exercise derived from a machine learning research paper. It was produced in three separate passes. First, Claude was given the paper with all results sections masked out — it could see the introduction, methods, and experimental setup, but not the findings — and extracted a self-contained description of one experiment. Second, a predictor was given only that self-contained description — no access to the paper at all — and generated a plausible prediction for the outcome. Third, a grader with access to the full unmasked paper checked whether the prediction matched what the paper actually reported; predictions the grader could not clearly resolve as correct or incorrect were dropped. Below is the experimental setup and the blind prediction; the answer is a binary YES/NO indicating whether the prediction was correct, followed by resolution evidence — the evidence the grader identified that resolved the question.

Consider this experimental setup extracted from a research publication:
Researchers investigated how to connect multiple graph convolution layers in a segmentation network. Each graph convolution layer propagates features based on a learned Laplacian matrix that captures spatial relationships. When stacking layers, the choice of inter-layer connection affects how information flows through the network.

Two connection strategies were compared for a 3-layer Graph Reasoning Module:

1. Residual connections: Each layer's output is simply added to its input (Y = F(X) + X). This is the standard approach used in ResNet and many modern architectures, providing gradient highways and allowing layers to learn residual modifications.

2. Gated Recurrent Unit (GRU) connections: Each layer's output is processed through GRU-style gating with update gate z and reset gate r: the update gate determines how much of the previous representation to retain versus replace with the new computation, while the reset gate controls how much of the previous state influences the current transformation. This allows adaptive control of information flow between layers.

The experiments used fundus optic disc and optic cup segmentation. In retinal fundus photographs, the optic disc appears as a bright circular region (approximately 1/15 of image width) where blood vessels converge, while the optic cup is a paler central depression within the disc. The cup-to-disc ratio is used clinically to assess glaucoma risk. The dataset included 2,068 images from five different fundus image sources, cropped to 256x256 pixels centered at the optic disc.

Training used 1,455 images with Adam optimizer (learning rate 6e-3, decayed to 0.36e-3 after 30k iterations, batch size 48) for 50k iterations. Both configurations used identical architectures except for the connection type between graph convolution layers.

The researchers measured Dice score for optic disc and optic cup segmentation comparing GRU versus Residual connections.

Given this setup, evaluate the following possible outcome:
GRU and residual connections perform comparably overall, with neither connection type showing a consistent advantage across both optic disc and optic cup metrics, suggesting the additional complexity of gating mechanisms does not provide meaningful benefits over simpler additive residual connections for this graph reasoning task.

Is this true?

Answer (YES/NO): NO